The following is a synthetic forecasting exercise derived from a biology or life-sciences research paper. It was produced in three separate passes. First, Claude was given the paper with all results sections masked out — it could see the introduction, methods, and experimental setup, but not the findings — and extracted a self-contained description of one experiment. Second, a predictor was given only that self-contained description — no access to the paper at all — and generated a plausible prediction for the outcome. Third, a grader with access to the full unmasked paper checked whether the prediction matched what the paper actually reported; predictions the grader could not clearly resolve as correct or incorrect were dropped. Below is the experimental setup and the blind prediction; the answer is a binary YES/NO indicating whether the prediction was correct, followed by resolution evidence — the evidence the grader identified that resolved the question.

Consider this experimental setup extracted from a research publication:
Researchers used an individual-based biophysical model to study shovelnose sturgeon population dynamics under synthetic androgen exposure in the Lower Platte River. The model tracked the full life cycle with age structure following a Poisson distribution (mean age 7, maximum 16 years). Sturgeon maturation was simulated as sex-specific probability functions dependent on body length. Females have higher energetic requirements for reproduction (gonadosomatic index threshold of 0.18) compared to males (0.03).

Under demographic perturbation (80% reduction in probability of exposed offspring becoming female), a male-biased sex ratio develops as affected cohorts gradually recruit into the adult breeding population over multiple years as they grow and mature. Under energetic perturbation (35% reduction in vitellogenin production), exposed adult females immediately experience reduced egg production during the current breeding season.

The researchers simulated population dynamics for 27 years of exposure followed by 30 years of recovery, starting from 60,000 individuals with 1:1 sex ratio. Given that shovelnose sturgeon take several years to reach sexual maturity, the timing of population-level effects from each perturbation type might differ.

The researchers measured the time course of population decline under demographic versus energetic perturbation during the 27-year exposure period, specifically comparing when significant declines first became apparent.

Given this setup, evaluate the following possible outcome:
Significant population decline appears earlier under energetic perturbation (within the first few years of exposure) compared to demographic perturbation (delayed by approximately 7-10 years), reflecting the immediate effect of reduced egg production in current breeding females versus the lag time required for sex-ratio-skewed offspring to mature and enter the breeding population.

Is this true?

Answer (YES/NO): NO